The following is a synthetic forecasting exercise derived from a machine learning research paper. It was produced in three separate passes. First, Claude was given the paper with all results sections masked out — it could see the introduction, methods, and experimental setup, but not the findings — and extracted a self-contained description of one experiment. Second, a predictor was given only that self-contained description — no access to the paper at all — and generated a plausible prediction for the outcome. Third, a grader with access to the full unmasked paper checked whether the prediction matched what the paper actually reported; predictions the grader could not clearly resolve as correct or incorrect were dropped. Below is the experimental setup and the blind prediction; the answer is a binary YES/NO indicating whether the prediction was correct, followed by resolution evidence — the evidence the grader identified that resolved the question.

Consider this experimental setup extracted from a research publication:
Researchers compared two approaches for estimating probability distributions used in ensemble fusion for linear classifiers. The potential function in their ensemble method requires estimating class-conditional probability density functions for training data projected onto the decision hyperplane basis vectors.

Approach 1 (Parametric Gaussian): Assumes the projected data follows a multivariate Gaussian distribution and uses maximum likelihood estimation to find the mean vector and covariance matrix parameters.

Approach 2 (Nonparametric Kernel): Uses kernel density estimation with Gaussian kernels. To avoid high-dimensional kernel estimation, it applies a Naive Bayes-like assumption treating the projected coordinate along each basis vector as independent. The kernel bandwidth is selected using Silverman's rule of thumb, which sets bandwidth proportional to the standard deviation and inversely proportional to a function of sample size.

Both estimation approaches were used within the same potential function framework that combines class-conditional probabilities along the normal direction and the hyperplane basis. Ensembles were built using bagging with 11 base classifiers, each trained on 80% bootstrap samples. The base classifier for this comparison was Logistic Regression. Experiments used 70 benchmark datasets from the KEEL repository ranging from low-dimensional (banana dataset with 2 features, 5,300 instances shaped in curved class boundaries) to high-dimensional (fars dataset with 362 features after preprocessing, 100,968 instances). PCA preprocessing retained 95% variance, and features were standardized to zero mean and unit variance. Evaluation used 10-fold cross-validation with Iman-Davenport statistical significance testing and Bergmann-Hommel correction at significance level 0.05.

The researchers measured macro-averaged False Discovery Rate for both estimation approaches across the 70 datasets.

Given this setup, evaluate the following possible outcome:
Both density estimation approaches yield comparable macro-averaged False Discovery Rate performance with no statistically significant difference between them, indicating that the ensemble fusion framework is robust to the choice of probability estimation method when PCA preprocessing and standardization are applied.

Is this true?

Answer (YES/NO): YES